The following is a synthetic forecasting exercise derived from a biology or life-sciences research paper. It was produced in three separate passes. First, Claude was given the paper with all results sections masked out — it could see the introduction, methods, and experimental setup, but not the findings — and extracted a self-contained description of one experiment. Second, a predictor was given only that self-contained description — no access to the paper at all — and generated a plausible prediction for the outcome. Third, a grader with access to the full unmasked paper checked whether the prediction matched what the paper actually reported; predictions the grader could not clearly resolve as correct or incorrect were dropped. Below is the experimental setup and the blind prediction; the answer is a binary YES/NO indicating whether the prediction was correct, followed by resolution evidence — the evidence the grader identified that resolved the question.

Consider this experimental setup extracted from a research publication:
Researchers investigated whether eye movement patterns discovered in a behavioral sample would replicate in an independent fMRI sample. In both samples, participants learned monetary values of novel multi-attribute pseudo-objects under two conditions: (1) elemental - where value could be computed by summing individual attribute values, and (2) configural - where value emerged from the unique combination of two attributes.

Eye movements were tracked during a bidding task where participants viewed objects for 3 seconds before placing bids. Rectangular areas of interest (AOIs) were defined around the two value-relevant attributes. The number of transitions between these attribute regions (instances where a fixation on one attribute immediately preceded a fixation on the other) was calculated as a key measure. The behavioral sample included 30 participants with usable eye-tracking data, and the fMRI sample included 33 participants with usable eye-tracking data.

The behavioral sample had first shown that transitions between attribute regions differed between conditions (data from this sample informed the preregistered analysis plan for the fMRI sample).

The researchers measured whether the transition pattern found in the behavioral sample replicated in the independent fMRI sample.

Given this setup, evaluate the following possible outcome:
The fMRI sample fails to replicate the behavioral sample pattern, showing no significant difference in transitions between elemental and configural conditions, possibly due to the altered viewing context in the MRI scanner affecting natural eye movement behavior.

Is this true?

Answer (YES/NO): NO